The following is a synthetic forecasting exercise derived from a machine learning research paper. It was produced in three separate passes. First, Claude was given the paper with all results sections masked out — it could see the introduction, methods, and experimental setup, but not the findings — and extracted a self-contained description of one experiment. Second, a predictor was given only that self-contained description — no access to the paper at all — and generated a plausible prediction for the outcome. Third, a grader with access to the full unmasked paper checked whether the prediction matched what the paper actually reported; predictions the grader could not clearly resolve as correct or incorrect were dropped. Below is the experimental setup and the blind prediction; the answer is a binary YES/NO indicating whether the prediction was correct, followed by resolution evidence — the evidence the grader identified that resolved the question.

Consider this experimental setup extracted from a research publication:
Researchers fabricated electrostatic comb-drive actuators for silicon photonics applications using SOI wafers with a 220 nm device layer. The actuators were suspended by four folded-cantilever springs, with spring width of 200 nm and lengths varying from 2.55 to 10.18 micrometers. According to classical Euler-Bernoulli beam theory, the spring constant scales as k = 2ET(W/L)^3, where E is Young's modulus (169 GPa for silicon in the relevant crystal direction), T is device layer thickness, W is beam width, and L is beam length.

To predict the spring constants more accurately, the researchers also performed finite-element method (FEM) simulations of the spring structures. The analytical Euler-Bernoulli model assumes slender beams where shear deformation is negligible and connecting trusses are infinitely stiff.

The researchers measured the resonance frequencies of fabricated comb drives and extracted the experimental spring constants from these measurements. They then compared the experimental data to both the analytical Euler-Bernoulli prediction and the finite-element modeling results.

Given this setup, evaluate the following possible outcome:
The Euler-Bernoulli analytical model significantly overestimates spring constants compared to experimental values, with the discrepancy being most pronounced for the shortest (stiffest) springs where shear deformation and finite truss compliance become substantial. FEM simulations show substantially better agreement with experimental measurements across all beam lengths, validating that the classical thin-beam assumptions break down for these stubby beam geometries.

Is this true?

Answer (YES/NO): NO